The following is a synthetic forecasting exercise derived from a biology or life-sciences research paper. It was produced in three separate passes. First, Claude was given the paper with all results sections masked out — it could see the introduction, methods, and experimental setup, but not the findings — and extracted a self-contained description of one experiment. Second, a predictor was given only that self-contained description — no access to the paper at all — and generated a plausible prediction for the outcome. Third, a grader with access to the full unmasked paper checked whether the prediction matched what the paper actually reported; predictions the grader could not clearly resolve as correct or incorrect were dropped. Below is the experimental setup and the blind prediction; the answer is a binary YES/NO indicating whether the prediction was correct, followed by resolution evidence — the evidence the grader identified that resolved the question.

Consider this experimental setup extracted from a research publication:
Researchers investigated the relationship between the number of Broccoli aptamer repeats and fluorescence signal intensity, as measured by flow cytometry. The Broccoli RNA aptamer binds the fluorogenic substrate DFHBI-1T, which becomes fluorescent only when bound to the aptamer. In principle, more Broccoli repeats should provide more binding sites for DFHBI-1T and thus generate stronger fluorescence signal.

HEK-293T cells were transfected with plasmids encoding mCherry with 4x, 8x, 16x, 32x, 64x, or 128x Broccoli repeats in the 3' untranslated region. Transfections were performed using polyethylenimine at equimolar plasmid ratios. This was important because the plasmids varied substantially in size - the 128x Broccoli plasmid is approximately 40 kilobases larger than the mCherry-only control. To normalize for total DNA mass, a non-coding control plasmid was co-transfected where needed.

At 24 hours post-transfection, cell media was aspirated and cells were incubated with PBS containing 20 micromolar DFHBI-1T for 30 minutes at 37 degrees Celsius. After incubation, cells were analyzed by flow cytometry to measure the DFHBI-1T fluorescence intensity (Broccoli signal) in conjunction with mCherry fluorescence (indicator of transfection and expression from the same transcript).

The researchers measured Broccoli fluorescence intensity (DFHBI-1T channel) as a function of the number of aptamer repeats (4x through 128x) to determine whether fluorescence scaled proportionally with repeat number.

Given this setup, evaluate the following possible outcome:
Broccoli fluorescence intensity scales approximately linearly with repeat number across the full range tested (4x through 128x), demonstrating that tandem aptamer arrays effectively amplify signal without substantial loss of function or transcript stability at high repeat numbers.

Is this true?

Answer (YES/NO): NO